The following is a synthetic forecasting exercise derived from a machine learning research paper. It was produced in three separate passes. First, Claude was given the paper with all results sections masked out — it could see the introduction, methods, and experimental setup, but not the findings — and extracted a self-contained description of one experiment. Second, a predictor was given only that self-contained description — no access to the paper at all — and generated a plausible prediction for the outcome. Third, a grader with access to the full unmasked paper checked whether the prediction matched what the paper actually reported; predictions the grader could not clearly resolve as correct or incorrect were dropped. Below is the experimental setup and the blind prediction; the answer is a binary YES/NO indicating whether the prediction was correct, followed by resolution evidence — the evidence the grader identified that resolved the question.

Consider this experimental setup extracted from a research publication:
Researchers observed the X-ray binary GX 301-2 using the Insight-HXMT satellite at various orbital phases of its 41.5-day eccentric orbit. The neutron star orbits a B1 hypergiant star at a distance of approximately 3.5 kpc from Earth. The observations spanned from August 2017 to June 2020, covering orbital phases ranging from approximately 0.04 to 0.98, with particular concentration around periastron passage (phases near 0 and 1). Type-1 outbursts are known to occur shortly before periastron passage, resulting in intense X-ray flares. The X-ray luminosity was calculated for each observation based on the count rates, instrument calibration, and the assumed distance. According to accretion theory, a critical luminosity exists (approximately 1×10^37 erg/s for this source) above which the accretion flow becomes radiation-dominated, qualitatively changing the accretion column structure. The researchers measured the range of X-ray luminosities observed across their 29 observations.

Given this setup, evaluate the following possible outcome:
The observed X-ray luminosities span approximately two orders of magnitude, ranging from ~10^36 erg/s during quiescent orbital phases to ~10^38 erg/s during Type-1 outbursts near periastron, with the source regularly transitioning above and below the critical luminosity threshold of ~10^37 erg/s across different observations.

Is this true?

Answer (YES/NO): NO